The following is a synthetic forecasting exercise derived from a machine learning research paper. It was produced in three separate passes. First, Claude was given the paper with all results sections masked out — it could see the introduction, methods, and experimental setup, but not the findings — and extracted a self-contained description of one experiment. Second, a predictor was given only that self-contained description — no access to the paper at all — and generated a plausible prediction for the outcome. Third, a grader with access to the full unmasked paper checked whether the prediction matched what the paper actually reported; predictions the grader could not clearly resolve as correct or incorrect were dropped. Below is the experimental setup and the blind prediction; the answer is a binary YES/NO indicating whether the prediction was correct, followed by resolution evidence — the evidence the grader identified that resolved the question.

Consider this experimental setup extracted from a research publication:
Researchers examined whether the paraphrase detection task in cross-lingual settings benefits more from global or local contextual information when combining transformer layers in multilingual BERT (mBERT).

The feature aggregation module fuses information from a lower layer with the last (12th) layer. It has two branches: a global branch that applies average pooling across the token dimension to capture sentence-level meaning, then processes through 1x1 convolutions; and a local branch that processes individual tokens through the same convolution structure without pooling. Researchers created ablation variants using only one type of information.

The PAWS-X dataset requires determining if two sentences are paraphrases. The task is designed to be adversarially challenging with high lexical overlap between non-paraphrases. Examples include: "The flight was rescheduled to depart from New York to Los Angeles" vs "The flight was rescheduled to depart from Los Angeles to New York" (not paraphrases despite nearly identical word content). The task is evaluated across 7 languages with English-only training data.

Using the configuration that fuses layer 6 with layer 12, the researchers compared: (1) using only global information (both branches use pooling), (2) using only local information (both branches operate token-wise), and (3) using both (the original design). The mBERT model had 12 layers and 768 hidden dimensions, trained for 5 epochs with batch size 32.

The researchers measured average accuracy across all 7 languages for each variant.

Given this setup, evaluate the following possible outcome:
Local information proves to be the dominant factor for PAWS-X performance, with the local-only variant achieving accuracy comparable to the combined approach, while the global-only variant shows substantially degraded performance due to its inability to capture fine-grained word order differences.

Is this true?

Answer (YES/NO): NO